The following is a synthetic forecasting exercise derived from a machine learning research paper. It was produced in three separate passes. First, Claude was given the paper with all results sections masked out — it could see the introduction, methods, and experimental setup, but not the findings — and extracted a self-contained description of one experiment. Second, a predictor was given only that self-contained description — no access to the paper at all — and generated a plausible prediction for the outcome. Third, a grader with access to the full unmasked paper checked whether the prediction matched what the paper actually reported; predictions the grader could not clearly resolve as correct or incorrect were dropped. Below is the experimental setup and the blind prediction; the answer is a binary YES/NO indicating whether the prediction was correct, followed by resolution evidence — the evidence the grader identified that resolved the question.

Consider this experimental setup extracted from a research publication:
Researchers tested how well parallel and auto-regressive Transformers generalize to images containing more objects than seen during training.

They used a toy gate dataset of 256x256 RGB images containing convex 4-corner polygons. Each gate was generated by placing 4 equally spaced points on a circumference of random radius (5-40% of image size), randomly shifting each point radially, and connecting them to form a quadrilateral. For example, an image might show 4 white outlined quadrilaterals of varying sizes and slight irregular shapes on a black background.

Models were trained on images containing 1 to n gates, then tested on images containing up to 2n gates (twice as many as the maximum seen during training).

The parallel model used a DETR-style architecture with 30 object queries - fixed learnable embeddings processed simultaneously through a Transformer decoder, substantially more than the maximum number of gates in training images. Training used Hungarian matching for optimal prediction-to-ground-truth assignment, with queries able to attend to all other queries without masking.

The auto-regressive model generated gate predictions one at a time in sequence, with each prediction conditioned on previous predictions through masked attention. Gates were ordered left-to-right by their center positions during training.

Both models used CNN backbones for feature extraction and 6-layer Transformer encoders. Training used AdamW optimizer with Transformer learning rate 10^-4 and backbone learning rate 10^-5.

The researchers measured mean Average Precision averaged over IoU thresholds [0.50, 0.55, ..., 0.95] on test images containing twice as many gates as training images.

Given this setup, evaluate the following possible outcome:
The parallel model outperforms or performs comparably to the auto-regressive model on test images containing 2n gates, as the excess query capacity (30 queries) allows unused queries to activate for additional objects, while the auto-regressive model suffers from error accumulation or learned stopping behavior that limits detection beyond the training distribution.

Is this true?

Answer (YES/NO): YES